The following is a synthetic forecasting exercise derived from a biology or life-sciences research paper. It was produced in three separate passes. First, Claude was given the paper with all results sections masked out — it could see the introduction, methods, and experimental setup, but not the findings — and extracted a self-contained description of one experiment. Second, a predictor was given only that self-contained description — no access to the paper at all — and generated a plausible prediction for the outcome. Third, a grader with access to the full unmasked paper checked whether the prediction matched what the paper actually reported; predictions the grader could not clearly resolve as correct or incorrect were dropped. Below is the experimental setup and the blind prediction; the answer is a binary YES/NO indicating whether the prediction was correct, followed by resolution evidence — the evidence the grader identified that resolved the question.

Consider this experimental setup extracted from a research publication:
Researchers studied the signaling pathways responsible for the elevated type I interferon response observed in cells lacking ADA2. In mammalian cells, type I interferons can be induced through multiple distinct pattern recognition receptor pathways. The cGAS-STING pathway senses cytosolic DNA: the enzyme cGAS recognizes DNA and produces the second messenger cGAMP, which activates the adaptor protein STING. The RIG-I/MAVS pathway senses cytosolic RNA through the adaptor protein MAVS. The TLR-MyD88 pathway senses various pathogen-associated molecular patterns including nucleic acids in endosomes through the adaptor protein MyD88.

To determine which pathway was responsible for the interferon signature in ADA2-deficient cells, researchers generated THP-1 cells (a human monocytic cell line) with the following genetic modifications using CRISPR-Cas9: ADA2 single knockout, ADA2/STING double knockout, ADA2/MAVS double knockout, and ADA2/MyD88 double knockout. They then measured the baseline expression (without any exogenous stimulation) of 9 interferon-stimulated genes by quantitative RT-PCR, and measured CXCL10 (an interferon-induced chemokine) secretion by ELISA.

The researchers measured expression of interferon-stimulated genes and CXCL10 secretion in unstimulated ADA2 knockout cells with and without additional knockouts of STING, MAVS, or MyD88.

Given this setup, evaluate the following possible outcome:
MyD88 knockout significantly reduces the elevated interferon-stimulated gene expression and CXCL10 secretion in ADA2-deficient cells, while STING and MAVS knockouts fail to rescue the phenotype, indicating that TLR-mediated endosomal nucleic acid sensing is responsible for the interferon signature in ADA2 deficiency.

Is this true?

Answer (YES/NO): NO